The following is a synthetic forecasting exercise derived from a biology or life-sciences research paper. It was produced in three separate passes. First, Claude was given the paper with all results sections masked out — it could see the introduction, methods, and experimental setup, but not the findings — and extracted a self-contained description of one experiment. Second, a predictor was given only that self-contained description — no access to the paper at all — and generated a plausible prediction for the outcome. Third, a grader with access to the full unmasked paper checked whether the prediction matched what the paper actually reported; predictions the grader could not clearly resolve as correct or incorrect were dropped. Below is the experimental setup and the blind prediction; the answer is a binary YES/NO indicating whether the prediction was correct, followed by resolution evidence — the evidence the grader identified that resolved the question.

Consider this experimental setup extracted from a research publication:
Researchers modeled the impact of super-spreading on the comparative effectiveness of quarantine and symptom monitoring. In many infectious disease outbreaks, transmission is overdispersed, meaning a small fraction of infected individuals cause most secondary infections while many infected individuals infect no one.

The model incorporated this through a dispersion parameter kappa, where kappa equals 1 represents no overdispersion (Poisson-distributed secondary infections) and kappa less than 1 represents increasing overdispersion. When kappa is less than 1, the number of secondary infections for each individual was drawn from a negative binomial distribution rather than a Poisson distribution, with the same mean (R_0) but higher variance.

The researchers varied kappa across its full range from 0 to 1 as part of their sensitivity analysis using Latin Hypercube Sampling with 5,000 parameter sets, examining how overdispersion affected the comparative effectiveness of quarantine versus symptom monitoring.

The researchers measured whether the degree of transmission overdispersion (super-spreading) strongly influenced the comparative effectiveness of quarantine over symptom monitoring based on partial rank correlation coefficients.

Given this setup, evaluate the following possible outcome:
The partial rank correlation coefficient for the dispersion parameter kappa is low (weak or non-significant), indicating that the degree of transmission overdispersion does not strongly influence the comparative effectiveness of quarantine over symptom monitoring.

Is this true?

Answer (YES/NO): YES